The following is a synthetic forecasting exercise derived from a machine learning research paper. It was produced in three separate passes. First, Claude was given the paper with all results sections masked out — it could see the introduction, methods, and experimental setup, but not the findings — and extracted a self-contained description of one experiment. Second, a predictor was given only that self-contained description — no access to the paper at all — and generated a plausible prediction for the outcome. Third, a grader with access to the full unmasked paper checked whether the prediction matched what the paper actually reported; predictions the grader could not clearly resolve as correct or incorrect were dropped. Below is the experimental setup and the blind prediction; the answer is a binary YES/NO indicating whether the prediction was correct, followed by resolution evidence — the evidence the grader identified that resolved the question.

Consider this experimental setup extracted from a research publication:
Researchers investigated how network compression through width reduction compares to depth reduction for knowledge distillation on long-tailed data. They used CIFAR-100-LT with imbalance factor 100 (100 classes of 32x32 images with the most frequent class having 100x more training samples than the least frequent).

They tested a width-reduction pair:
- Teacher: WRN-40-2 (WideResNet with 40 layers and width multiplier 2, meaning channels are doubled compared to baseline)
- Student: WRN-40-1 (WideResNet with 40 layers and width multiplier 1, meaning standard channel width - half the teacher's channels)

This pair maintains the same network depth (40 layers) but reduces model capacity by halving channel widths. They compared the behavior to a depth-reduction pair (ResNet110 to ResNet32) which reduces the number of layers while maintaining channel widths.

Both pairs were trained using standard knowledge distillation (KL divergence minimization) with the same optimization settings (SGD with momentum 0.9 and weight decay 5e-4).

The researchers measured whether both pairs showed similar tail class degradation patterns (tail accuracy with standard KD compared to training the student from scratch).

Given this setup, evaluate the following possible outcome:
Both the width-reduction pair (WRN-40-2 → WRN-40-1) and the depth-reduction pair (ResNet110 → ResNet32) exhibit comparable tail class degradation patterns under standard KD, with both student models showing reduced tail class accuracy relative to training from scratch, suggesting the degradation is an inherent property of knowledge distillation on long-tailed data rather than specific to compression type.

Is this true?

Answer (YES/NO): YES